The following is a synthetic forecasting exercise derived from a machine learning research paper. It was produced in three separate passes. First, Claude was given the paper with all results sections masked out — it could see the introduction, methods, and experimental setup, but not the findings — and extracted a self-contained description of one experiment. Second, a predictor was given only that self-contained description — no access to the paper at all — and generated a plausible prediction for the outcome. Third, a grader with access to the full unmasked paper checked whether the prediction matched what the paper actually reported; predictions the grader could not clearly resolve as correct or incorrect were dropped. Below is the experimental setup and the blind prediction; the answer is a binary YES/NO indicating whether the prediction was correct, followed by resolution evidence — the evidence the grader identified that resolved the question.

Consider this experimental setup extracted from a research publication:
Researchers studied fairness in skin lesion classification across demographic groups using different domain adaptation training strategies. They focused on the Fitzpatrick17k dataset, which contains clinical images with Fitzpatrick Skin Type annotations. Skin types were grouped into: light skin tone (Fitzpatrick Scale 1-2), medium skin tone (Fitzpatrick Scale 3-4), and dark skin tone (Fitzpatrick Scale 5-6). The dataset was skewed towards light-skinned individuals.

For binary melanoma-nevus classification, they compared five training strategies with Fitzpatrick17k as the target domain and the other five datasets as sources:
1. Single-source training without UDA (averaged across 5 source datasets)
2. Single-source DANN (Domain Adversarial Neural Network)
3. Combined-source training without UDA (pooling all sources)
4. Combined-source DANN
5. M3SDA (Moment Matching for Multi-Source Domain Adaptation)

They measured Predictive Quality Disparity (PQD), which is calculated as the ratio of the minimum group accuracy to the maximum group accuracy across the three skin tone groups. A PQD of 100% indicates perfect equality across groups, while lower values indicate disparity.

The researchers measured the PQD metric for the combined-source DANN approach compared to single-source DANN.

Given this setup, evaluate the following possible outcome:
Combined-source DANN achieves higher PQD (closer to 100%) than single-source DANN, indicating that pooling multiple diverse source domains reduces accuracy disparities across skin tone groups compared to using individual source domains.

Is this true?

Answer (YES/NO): YES